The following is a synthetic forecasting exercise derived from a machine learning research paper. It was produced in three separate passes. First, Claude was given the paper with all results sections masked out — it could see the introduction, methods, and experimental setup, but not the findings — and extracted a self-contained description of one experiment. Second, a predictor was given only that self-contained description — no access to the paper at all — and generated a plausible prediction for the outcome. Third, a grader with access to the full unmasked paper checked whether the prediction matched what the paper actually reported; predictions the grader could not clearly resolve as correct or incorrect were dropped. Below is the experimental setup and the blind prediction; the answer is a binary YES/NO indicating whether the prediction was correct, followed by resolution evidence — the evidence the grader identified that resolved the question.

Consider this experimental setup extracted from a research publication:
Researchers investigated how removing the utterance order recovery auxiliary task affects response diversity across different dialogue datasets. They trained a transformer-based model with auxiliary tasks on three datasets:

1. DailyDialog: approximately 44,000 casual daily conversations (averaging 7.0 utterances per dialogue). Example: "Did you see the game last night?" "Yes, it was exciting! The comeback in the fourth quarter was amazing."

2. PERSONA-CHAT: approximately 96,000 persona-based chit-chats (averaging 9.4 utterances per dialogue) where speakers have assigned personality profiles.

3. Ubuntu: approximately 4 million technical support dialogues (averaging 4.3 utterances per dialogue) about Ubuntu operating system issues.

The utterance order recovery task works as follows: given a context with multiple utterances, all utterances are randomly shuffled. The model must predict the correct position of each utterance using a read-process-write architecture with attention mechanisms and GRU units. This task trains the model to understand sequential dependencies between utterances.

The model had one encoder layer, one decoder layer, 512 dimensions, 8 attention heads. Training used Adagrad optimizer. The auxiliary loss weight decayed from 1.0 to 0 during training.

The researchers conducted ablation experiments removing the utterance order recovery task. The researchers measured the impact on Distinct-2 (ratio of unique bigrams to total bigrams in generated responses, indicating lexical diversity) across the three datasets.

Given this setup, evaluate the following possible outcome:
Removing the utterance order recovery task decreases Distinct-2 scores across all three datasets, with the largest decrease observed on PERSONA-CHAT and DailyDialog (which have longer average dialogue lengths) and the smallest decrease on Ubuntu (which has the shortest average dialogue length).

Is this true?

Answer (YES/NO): NO